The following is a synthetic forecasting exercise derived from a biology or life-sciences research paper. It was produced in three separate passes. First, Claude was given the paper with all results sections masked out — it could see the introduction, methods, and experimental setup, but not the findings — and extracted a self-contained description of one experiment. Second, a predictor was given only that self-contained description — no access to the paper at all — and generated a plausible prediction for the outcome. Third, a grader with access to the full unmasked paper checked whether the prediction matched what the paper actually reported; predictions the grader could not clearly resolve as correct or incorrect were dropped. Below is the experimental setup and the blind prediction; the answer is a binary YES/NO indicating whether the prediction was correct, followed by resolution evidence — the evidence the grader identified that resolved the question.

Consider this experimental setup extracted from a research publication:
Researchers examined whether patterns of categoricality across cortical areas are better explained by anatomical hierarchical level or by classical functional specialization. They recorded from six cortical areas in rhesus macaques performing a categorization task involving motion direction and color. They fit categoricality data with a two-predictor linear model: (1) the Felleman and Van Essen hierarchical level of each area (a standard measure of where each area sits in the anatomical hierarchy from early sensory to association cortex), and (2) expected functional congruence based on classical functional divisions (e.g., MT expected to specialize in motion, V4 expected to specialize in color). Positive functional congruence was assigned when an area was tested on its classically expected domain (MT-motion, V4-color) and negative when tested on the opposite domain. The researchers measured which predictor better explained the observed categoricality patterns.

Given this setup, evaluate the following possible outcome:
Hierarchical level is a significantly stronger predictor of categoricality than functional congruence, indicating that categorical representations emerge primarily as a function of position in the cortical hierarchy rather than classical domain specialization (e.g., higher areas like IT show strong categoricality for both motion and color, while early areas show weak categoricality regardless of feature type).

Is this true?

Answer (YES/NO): YES